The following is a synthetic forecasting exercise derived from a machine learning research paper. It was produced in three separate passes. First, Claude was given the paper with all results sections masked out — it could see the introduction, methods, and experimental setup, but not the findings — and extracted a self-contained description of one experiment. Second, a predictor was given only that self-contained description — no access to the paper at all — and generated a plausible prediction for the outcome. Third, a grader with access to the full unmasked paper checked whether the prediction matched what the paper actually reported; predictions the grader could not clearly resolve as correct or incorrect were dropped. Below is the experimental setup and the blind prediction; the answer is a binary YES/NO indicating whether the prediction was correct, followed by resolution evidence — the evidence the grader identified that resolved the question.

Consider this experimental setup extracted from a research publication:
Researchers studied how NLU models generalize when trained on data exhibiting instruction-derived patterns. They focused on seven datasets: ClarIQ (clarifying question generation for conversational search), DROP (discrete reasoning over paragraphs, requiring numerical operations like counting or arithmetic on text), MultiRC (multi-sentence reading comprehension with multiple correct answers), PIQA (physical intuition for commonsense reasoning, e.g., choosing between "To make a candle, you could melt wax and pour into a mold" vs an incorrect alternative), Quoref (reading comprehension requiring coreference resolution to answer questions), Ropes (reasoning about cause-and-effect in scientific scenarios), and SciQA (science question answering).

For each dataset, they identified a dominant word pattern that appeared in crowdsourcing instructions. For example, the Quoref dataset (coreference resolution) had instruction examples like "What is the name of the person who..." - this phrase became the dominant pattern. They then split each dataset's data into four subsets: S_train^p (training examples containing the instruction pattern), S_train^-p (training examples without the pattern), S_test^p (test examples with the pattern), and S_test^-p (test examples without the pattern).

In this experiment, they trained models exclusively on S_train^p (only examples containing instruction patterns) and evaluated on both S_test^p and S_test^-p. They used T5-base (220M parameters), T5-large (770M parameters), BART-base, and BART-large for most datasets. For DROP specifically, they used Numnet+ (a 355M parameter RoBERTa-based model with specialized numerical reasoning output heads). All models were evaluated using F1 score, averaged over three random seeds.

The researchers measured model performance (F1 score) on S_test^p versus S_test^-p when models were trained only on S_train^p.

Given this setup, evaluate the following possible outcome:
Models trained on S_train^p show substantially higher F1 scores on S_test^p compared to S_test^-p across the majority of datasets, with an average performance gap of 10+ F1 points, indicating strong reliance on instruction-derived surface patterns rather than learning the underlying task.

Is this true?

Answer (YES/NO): YES